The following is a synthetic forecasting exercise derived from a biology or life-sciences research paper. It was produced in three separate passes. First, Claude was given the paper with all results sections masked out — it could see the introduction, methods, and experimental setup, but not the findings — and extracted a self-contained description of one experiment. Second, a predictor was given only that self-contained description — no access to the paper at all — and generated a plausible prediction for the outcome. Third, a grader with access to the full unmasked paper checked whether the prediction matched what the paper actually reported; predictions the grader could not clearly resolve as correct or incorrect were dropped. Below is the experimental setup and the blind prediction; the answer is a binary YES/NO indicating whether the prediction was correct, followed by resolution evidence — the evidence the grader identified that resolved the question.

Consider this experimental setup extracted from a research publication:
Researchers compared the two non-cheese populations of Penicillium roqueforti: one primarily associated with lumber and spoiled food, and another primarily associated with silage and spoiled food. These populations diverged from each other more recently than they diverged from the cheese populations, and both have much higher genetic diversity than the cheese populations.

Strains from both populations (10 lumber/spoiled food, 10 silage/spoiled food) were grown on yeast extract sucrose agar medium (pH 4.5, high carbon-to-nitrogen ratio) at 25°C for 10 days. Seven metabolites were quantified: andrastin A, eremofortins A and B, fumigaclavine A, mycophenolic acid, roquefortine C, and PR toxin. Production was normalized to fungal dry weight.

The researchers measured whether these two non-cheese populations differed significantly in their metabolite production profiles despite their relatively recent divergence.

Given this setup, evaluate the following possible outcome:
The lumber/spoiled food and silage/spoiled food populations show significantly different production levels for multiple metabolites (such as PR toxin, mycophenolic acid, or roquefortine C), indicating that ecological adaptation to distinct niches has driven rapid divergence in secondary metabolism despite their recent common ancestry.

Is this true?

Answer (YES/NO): YES